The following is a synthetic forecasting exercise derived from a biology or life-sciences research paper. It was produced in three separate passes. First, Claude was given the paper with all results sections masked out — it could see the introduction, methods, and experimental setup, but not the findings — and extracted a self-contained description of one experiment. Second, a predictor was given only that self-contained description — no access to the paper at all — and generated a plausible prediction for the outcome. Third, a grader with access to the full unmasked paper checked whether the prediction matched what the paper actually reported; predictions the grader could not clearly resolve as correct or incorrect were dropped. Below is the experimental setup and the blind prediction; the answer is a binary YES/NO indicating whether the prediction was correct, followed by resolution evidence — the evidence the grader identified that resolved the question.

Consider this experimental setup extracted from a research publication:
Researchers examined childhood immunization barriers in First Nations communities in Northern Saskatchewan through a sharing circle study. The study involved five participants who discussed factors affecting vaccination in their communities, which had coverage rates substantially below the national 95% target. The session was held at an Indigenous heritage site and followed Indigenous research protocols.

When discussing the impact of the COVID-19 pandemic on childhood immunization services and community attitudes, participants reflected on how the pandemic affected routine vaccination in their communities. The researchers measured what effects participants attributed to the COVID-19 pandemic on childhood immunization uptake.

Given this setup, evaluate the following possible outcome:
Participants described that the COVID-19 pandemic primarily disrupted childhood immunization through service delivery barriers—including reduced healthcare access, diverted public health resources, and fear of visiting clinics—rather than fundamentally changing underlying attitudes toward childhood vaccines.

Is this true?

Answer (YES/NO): NO